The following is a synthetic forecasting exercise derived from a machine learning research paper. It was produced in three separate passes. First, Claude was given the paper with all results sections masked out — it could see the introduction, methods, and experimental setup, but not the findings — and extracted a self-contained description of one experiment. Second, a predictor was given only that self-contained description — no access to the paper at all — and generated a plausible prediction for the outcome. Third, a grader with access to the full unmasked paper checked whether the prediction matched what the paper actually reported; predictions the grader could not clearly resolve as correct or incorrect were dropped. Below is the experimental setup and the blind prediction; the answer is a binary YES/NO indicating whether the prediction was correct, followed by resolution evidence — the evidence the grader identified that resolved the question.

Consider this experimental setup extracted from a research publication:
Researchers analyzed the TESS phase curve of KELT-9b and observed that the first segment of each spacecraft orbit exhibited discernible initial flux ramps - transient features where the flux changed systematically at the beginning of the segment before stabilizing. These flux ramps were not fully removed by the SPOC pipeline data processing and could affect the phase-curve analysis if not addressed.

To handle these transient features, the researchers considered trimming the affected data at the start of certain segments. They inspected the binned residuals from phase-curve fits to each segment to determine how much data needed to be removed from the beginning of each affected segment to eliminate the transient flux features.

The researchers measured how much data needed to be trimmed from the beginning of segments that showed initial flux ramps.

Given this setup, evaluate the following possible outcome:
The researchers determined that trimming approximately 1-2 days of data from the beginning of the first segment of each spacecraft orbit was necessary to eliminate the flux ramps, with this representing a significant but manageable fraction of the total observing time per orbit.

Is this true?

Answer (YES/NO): NO